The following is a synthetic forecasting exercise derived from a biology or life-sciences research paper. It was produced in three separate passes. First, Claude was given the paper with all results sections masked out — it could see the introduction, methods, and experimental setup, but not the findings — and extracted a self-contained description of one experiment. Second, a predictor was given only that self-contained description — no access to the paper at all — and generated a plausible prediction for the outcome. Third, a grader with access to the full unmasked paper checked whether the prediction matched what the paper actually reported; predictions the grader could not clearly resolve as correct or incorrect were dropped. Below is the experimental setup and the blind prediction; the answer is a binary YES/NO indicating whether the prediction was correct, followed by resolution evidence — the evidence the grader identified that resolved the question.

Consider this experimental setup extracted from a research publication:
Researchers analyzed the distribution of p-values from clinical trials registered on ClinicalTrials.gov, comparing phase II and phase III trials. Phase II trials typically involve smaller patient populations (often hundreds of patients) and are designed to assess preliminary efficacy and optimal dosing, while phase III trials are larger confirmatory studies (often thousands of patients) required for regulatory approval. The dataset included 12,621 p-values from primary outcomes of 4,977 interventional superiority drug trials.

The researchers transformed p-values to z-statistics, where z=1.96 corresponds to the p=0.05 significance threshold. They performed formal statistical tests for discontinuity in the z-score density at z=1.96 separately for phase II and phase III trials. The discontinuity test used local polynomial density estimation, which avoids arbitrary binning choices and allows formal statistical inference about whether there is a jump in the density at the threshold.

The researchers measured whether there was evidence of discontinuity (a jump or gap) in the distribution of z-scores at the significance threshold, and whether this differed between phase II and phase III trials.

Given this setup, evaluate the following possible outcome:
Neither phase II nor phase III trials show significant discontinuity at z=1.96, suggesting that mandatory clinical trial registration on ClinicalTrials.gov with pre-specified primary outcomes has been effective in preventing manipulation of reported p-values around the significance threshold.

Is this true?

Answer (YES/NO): NO